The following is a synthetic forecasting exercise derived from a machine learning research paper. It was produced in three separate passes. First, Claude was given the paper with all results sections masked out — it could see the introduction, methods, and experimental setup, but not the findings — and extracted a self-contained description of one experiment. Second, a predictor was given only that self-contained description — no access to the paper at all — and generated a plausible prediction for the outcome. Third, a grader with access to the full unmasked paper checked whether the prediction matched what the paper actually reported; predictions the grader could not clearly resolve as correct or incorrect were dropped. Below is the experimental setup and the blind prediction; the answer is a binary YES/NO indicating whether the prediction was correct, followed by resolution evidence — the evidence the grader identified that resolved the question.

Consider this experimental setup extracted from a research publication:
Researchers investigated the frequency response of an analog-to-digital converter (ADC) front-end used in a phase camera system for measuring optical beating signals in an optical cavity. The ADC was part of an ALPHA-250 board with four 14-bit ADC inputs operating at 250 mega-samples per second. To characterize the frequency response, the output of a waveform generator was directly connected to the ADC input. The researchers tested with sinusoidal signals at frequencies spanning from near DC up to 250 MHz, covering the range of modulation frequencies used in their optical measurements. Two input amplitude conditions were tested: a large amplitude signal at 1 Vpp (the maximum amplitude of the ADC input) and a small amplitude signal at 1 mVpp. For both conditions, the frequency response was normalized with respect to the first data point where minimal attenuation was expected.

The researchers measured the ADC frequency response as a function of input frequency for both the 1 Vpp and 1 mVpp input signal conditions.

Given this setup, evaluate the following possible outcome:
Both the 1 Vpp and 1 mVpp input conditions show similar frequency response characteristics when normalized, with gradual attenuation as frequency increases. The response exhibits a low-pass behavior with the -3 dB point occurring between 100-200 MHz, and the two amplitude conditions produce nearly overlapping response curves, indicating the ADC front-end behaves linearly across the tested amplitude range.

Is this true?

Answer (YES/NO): NO